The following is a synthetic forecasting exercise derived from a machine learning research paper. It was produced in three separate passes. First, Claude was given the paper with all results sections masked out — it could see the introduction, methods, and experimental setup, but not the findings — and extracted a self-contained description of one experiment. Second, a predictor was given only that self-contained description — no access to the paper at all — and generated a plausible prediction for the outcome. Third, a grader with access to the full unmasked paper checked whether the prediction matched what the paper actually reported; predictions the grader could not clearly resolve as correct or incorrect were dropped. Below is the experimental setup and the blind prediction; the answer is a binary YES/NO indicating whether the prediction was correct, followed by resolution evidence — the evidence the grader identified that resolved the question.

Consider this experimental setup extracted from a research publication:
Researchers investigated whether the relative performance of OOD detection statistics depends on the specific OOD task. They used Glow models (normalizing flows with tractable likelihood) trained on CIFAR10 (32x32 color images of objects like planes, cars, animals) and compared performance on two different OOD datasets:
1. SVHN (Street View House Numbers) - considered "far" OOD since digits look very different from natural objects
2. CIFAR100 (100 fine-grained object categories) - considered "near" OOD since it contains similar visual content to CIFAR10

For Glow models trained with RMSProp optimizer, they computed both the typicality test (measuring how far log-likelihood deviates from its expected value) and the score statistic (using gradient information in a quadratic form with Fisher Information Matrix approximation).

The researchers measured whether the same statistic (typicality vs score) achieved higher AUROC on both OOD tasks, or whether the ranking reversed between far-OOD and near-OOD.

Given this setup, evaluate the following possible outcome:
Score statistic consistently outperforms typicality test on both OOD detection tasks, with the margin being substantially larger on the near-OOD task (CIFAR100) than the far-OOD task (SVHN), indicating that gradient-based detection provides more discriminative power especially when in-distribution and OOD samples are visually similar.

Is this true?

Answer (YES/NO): NO